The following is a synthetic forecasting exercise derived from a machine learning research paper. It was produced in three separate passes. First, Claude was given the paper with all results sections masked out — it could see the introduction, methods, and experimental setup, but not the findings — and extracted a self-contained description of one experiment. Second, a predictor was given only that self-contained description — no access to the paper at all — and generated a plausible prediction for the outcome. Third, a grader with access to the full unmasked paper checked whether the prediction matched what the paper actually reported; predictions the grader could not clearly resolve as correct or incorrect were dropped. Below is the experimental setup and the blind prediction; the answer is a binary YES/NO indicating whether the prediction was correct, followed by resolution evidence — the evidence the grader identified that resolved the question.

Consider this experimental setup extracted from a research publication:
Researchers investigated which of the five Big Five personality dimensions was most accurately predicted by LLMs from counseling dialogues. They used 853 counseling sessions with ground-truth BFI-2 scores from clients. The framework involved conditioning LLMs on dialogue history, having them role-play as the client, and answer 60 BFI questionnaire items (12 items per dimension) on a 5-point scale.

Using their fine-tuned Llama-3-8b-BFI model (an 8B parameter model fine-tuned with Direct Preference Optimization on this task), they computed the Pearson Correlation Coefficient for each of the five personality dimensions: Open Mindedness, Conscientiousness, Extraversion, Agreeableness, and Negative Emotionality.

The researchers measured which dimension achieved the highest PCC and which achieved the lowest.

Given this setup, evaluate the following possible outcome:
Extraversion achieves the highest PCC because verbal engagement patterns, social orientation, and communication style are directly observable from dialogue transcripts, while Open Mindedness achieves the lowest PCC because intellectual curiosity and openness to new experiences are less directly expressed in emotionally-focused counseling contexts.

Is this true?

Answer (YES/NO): NO